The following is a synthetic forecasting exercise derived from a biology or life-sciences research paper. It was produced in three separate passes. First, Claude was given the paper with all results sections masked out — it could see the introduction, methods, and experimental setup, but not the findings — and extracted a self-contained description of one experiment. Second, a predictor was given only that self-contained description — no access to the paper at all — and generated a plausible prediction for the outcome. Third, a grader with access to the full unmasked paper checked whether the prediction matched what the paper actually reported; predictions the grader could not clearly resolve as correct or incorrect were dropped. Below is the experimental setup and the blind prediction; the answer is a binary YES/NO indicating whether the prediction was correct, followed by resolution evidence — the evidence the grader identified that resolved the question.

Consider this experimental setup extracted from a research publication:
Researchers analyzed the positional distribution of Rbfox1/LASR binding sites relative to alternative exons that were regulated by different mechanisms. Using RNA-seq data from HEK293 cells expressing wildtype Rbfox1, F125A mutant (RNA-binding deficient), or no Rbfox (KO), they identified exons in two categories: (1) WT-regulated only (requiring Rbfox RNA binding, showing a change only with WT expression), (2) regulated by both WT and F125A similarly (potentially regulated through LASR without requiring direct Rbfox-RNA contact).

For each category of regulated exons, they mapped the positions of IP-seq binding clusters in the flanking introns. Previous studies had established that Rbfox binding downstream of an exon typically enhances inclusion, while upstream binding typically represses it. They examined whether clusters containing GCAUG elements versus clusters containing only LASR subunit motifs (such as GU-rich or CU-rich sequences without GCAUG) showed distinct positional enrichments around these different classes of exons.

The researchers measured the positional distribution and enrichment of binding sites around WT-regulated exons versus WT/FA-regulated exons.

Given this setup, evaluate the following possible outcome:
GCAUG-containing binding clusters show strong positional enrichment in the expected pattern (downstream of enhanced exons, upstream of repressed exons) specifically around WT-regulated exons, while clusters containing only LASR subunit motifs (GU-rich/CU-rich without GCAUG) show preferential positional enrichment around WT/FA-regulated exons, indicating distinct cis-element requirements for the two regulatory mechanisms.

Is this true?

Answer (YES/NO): NO